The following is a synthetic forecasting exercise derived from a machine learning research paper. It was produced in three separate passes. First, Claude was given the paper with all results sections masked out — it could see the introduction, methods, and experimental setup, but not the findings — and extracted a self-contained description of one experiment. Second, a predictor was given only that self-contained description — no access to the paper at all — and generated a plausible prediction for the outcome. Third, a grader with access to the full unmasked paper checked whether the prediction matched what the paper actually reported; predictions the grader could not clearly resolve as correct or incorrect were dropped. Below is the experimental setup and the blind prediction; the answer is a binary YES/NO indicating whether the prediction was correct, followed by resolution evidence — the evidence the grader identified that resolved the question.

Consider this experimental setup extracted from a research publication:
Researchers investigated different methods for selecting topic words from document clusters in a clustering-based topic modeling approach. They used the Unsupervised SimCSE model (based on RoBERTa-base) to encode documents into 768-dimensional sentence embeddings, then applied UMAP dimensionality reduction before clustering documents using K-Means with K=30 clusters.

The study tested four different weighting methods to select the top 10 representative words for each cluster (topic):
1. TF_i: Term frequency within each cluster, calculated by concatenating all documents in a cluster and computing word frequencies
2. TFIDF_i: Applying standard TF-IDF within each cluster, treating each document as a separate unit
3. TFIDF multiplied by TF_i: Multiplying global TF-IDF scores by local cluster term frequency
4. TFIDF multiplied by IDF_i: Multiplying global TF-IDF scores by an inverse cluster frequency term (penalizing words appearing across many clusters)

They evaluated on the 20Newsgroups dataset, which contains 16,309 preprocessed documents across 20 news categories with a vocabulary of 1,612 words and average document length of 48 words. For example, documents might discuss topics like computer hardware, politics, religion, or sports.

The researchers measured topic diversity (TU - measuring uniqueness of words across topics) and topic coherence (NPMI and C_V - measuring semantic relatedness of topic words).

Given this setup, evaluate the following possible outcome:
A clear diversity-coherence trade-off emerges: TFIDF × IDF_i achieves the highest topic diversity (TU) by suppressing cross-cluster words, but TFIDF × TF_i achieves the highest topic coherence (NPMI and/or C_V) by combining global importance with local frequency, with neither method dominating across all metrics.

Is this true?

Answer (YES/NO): NO